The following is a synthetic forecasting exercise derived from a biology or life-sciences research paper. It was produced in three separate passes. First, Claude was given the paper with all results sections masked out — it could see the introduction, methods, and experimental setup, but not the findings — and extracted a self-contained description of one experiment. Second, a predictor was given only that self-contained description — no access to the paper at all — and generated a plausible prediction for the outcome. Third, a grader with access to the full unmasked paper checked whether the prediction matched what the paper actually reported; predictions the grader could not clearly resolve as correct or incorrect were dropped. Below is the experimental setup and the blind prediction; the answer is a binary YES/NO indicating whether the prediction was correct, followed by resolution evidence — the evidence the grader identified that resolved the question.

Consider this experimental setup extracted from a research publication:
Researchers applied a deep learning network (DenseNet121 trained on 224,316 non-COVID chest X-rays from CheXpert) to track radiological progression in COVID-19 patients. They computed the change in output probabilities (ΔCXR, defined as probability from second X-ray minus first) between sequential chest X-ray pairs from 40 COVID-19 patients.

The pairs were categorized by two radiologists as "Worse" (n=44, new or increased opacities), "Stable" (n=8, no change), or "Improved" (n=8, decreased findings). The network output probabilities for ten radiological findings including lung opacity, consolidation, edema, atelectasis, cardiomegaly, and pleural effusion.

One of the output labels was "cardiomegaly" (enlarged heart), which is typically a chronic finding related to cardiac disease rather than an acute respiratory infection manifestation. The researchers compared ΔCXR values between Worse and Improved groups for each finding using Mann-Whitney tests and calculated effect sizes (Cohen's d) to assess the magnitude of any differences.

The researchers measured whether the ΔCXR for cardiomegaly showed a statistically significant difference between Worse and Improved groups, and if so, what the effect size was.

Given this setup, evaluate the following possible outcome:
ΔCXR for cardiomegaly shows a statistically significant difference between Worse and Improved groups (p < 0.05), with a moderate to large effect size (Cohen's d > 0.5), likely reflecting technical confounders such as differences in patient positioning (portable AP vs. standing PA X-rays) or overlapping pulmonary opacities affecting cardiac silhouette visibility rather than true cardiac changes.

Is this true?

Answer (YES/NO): NO